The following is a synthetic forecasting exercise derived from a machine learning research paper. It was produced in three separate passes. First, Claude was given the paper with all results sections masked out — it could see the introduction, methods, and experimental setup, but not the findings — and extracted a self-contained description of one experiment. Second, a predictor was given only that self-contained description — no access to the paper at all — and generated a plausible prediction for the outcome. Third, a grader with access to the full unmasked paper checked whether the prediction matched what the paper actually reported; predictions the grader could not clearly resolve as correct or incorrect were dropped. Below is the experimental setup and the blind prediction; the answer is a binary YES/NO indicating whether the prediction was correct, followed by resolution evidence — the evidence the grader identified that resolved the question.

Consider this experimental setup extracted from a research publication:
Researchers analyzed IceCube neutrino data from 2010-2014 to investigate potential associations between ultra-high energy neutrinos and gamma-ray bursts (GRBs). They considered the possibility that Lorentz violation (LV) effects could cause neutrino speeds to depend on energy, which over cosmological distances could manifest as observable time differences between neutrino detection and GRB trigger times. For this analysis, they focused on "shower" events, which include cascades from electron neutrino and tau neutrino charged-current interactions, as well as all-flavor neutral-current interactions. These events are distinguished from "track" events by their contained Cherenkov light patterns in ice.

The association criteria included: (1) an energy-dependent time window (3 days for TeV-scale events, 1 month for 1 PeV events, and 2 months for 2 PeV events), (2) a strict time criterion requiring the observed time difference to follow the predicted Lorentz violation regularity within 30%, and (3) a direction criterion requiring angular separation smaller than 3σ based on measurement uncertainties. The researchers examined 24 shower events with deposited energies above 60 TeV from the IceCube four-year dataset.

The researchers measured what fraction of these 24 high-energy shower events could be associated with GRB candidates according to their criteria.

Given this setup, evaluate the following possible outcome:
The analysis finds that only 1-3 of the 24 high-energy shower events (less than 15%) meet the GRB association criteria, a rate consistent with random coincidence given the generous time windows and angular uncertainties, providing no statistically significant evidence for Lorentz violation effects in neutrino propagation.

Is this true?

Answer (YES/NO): NO